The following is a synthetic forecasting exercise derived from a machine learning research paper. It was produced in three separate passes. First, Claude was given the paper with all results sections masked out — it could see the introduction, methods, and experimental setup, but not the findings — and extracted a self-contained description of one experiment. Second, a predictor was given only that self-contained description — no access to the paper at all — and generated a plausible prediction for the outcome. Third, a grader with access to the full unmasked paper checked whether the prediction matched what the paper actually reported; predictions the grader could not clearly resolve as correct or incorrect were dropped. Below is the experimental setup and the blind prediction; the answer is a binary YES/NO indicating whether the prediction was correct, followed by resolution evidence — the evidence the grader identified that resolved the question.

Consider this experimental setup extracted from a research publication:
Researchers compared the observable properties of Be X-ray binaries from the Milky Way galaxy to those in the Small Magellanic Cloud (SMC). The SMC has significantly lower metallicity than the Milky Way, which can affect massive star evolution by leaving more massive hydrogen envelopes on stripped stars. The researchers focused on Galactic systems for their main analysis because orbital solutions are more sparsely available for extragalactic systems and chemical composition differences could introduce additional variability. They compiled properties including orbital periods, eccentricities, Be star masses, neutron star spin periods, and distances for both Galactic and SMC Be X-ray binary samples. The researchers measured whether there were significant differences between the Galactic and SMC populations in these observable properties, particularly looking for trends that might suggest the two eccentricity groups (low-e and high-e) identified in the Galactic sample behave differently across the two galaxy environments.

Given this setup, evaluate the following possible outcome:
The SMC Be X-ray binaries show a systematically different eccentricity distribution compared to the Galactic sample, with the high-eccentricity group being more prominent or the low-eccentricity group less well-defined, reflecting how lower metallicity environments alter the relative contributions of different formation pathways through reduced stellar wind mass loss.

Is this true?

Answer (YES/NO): NO